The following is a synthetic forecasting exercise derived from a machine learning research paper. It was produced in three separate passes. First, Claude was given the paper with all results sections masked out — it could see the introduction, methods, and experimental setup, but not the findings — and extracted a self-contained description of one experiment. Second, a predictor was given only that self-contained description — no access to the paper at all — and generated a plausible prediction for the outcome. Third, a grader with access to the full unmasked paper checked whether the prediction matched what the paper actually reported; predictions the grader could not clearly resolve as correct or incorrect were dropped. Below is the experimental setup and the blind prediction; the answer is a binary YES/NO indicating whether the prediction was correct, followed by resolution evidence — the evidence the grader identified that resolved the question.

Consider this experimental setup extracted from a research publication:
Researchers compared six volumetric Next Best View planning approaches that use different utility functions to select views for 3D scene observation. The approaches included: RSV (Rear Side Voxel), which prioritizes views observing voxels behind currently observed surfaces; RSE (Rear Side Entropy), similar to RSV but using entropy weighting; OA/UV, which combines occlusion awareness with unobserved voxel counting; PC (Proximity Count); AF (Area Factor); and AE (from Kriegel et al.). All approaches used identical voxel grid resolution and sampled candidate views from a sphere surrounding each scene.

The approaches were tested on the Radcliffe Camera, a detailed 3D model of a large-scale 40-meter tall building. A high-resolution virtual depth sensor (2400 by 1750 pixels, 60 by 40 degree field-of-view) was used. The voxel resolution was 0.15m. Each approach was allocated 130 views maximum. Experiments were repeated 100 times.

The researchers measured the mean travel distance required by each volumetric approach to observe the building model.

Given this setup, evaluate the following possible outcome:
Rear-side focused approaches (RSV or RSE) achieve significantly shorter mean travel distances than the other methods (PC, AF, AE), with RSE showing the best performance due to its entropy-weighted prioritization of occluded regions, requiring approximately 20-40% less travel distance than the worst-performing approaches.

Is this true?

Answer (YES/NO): NO